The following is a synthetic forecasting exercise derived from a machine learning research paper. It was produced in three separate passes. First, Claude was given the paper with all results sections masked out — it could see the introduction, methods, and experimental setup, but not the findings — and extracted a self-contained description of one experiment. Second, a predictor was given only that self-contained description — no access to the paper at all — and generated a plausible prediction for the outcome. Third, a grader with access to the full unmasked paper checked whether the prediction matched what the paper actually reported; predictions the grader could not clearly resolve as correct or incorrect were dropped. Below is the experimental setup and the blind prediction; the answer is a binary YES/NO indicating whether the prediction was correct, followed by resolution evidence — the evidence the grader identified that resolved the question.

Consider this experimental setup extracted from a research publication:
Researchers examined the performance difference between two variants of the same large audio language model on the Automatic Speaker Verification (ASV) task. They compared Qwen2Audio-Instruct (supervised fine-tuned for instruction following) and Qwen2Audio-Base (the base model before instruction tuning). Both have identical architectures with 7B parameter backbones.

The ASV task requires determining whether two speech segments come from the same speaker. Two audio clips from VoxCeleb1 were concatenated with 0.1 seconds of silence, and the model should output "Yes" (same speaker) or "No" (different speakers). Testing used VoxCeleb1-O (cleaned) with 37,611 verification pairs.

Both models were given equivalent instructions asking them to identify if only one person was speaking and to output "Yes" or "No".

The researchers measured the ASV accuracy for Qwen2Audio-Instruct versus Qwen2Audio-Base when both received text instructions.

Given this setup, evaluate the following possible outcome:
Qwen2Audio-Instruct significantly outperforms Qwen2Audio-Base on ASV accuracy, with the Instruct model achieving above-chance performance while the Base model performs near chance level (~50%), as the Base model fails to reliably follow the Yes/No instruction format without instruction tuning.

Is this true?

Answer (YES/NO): YES